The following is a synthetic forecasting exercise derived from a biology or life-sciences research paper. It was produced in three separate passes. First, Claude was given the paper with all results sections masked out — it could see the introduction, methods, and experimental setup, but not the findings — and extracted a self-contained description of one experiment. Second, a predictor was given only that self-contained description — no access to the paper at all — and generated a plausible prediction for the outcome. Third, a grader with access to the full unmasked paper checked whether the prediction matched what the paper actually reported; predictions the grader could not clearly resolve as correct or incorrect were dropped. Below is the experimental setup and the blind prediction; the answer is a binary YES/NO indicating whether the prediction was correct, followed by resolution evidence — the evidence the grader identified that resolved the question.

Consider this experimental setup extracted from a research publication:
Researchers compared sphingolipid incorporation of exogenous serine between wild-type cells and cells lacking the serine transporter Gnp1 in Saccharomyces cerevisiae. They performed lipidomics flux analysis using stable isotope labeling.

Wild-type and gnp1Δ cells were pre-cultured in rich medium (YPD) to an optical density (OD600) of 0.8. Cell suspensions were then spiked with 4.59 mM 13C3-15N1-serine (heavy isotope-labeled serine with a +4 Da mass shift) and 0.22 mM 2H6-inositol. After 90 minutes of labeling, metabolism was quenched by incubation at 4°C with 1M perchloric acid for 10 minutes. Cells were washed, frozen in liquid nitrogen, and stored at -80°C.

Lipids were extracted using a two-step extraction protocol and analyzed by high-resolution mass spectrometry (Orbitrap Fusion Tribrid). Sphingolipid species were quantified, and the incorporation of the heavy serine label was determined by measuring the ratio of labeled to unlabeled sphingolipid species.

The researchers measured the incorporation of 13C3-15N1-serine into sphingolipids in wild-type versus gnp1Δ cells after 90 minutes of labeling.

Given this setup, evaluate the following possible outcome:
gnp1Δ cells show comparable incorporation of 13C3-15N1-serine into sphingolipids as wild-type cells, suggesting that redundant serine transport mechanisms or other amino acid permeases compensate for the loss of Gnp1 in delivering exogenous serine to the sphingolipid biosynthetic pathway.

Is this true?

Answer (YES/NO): NO